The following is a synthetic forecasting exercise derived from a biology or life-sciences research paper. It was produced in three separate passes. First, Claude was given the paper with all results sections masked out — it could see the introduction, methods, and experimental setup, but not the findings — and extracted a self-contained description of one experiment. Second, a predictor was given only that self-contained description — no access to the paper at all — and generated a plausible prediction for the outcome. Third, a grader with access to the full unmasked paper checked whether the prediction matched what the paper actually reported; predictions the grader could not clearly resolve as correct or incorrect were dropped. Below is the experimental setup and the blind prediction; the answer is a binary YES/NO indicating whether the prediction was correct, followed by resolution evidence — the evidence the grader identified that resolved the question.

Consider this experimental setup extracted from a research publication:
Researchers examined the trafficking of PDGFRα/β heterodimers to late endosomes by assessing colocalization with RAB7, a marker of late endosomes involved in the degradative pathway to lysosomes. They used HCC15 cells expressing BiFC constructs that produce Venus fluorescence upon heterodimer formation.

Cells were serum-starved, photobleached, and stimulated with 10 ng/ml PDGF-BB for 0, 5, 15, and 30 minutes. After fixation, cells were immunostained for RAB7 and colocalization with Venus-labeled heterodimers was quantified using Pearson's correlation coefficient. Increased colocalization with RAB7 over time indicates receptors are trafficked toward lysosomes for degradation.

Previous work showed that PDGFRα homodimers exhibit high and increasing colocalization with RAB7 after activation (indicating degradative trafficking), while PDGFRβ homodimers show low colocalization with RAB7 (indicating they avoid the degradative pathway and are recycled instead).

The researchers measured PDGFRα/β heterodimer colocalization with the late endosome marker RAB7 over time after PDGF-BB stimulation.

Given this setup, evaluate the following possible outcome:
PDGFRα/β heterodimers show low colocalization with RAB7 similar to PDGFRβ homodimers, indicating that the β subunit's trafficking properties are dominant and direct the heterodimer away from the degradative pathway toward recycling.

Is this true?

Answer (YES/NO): YES